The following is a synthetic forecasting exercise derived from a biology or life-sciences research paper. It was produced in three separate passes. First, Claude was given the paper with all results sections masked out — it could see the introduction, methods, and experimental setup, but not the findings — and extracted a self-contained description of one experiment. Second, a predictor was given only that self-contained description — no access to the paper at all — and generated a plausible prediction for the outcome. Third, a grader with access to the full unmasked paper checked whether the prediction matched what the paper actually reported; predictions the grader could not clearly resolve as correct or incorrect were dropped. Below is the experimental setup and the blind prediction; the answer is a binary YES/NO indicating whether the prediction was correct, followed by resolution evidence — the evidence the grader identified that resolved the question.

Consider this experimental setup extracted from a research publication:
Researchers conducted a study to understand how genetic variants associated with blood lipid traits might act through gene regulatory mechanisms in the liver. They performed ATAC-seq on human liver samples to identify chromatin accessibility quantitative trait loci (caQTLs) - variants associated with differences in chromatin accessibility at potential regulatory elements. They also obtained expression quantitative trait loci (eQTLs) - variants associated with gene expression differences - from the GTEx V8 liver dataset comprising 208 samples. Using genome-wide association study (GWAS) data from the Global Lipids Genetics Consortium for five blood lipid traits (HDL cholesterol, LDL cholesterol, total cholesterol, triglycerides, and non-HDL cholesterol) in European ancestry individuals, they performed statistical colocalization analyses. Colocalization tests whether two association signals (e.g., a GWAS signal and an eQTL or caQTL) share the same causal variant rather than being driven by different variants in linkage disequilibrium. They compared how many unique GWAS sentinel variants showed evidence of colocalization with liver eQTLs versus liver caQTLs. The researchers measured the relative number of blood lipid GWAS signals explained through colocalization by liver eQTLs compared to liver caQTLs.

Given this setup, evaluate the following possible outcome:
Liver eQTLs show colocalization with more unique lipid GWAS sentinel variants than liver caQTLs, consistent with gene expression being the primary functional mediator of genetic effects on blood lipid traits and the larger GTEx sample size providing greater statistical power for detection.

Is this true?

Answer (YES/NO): YES